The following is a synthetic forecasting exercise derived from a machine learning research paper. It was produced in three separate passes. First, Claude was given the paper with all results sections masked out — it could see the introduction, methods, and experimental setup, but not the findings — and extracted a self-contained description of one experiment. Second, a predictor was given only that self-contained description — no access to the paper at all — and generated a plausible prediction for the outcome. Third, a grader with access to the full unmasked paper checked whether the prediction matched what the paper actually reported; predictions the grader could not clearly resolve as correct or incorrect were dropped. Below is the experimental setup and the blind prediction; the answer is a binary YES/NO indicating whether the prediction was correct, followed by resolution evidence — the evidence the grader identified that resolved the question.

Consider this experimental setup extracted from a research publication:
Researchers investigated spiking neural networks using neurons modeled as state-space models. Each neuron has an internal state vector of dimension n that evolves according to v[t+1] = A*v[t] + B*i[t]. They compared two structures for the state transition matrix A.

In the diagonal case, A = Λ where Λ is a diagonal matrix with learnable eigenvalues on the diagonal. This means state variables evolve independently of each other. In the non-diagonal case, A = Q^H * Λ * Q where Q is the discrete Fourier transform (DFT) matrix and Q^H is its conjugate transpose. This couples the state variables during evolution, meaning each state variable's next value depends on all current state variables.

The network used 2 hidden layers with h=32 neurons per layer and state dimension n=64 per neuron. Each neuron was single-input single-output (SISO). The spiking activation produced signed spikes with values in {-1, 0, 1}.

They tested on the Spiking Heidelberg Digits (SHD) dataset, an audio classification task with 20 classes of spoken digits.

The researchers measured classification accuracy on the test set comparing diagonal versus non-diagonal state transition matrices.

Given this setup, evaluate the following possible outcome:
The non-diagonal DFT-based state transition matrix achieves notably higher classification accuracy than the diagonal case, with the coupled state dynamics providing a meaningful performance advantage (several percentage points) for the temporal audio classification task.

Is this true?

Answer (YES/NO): NO